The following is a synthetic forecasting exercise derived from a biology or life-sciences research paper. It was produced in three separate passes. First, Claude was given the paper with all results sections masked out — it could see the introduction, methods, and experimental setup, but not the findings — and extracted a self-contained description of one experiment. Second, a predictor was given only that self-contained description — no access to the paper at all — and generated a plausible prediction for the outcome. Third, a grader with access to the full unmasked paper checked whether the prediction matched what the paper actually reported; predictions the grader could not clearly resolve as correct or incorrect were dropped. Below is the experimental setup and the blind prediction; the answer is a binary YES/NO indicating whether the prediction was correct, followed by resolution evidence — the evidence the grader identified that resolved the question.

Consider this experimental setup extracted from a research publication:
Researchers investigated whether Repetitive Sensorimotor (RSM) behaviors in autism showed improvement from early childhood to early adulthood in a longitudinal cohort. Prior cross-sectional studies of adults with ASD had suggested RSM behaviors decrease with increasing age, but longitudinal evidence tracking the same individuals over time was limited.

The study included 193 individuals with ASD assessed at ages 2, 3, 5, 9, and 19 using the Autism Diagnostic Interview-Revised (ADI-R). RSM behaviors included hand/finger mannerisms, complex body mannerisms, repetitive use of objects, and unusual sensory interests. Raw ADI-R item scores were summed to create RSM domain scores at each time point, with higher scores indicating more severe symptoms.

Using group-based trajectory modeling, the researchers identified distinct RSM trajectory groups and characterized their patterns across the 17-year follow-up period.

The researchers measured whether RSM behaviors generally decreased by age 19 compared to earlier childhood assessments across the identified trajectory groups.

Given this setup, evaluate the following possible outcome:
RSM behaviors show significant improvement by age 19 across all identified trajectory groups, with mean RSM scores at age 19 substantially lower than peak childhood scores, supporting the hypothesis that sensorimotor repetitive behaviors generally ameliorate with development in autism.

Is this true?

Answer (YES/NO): YES